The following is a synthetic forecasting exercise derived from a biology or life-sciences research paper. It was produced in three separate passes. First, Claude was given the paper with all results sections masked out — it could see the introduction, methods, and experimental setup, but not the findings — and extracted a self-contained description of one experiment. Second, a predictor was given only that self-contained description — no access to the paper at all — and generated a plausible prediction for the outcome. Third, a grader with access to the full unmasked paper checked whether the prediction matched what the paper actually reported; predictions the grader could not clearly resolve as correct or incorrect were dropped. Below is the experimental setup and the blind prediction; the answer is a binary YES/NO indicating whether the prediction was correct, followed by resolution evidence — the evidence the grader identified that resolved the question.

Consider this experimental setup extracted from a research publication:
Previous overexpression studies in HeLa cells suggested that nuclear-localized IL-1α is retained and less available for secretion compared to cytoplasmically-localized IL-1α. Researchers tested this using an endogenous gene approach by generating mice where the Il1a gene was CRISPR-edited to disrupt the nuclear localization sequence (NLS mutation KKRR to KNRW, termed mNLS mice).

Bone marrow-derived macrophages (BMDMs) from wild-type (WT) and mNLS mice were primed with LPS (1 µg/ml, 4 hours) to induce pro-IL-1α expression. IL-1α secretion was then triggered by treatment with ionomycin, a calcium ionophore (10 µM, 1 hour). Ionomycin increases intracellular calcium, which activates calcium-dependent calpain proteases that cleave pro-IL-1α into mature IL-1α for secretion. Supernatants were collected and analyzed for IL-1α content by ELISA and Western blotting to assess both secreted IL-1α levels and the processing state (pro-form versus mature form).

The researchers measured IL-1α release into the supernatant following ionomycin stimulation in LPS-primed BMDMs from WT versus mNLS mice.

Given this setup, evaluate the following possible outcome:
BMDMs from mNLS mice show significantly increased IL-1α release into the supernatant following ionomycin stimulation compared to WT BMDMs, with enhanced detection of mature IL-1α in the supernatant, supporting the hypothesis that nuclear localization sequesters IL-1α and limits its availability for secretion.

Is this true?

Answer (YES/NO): YES